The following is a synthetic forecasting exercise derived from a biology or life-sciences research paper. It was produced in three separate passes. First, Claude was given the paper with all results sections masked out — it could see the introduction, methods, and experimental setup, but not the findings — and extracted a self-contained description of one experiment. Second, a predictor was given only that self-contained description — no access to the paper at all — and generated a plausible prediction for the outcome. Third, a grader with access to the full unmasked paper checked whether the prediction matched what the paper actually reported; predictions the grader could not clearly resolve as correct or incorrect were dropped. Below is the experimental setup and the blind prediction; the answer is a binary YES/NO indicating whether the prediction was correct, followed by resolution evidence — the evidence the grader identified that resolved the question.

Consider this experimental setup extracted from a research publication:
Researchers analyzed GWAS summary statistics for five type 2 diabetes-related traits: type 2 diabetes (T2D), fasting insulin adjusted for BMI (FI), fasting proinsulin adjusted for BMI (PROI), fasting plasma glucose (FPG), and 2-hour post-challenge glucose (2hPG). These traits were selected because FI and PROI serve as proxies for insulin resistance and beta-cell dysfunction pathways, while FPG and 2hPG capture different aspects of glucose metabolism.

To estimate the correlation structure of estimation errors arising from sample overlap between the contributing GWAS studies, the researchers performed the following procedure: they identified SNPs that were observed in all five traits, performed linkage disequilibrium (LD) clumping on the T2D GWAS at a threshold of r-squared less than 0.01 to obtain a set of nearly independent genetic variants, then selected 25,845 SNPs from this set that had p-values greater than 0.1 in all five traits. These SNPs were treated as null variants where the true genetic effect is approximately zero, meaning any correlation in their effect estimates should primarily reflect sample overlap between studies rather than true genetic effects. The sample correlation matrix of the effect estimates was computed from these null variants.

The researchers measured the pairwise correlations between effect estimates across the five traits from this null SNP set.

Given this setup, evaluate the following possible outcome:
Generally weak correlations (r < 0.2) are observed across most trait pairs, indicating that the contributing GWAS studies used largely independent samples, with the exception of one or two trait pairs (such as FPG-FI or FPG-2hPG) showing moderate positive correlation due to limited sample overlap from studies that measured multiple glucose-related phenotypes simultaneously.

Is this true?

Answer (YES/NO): NO